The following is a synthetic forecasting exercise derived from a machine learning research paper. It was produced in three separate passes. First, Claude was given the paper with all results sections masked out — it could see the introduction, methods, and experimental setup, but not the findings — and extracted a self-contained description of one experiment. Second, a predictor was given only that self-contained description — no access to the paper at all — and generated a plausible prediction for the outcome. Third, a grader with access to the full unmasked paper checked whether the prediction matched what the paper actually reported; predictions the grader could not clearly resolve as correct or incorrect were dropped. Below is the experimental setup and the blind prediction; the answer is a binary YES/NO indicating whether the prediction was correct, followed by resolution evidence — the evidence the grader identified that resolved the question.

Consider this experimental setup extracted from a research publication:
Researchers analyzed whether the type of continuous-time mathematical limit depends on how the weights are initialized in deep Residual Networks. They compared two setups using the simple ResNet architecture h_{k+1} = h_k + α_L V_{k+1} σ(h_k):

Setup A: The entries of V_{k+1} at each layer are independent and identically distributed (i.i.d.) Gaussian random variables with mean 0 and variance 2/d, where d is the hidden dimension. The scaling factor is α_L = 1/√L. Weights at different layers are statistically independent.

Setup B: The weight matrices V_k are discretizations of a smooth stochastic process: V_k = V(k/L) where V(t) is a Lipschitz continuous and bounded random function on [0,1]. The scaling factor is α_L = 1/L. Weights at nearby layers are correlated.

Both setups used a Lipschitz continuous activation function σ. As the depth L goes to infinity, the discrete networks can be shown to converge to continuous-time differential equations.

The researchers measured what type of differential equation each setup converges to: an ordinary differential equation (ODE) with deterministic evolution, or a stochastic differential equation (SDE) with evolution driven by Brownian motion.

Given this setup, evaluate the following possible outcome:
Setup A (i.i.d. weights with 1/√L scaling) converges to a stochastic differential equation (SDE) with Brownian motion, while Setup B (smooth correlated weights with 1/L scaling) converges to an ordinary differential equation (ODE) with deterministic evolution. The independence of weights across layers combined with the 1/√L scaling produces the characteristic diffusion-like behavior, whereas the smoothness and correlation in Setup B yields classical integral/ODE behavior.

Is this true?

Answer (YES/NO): YES